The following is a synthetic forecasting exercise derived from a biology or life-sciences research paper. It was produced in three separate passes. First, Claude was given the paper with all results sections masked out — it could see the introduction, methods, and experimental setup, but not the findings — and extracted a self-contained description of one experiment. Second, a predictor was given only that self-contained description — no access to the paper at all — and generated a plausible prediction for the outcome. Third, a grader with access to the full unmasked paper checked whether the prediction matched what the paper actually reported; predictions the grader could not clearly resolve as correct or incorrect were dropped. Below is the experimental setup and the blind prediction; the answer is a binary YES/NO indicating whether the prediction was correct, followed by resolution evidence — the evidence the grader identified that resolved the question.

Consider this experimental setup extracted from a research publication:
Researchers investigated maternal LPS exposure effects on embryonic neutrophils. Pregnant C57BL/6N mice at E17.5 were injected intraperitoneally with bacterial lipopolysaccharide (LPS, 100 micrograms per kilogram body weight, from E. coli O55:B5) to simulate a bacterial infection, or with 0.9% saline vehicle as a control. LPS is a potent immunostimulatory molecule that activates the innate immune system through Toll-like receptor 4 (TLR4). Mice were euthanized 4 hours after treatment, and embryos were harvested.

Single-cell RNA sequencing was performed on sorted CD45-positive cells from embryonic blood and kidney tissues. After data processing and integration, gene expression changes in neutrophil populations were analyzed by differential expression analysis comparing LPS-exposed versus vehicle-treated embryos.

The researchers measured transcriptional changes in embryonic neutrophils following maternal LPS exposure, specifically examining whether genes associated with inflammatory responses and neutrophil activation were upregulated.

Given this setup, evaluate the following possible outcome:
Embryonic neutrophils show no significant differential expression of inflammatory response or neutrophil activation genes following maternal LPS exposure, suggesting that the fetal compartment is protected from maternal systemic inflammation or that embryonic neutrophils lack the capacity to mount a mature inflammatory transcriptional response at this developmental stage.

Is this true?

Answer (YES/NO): YES